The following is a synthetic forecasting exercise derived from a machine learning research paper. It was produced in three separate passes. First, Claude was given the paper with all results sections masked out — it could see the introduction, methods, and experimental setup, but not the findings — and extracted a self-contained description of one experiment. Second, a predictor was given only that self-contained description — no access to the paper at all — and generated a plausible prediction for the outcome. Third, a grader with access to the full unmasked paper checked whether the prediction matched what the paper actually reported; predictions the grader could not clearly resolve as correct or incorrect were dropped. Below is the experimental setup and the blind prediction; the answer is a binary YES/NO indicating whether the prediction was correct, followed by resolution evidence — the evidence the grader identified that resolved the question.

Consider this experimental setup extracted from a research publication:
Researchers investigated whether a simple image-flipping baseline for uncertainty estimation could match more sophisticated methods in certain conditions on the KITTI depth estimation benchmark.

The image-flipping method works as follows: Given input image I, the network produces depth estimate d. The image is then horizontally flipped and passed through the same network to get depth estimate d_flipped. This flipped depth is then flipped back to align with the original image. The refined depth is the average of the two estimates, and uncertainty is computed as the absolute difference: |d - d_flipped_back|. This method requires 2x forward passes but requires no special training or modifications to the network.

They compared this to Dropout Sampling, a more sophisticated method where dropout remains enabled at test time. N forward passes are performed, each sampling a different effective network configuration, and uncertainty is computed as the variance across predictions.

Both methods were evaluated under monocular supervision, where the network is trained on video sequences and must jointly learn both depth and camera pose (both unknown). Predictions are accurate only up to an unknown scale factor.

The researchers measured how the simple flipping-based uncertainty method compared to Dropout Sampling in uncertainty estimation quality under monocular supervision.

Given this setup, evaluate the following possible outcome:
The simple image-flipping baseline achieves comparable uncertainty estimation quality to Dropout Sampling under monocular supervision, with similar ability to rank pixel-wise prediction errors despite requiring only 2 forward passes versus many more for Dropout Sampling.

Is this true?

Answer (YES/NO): NO